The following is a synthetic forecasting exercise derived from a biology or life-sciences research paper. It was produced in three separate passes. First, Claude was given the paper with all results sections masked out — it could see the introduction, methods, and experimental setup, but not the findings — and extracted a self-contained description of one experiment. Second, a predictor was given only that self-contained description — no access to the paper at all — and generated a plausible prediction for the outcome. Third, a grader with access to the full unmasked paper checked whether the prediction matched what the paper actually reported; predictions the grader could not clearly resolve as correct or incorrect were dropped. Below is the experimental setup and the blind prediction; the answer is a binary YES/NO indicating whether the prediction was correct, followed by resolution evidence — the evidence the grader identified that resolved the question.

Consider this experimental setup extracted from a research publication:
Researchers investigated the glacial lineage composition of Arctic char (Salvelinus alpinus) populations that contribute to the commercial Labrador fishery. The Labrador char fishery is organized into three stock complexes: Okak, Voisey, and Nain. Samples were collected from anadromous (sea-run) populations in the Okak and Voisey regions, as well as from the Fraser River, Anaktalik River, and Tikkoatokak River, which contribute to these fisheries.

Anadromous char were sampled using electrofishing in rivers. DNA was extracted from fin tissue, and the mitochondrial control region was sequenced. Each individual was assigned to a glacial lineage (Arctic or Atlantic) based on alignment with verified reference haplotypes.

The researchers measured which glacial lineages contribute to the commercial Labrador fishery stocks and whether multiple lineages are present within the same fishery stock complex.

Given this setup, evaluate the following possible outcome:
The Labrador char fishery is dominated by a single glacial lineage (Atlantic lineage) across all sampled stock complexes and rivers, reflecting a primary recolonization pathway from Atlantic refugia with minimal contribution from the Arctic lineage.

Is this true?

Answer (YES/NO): NO